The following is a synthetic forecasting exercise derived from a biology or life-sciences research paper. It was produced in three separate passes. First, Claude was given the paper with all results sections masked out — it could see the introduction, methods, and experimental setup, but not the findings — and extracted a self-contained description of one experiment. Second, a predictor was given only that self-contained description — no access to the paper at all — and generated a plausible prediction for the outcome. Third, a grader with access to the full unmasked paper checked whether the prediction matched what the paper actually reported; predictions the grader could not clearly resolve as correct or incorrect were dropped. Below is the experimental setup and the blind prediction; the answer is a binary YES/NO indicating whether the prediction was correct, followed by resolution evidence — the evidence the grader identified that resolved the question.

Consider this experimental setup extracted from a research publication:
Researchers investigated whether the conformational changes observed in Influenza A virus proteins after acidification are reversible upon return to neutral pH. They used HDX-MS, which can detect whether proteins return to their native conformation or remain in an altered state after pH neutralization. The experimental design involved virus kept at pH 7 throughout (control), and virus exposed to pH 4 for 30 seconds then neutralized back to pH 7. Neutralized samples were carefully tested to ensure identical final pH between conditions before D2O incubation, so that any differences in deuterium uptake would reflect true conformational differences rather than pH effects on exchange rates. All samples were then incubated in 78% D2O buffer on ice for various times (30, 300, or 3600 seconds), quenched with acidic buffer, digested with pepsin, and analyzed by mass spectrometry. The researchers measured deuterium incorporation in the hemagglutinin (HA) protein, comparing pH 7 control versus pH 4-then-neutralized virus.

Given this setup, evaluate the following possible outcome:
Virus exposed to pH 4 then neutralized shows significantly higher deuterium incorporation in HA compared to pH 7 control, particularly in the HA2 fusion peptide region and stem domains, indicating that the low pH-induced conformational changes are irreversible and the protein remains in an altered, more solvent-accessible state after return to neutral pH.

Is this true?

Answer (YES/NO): NO